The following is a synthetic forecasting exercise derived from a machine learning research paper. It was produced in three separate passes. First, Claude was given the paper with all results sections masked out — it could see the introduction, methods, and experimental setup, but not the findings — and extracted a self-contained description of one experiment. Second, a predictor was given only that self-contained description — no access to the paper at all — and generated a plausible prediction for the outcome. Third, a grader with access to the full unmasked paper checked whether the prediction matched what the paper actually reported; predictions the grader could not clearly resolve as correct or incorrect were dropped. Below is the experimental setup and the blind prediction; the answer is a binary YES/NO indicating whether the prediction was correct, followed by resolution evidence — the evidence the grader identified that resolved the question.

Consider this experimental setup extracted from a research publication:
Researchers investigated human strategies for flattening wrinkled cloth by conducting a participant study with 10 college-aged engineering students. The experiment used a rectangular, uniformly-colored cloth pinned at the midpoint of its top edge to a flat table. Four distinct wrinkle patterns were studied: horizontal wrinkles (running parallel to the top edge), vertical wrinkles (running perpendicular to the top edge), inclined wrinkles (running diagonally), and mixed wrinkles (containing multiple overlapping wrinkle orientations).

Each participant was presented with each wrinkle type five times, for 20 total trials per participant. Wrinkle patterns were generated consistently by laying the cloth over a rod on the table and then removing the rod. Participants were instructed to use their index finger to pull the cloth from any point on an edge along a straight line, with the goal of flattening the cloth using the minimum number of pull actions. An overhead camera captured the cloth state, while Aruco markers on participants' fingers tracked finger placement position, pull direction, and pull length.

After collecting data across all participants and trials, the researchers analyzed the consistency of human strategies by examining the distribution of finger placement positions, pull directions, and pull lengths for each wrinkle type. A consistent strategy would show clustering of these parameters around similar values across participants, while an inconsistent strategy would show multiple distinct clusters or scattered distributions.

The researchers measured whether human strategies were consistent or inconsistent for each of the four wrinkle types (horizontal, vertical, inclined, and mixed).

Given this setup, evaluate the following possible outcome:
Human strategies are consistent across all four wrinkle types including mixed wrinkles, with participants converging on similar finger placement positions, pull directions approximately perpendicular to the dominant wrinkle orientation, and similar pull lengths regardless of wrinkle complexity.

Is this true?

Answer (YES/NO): NO